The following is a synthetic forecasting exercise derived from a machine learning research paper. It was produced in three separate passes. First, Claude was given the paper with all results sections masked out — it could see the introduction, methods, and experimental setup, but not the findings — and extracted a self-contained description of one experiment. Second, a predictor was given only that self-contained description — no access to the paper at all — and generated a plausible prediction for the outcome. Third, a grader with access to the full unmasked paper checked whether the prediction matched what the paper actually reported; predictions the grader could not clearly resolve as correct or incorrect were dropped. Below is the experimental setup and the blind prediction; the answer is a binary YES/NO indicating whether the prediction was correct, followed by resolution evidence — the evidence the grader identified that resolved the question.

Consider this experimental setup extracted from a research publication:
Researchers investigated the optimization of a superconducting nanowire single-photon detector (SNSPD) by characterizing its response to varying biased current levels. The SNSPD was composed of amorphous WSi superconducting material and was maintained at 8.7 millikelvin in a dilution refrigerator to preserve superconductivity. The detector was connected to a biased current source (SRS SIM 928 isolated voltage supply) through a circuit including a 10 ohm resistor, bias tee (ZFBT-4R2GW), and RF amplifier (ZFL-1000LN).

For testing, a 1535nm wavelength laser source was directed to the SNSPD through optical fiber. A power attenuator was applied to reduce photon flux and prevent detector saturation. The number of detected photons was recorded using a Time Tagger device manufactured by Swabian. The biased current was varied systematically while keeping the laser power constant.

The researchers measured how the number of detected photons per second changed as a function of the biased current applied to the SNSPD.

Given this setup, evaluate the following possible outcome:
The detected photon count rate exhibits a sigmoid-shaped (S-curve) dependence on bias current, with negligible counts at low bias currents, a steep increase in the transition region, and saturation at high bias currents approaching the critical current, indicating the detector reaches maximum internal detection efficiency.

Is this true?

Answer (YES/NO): NO